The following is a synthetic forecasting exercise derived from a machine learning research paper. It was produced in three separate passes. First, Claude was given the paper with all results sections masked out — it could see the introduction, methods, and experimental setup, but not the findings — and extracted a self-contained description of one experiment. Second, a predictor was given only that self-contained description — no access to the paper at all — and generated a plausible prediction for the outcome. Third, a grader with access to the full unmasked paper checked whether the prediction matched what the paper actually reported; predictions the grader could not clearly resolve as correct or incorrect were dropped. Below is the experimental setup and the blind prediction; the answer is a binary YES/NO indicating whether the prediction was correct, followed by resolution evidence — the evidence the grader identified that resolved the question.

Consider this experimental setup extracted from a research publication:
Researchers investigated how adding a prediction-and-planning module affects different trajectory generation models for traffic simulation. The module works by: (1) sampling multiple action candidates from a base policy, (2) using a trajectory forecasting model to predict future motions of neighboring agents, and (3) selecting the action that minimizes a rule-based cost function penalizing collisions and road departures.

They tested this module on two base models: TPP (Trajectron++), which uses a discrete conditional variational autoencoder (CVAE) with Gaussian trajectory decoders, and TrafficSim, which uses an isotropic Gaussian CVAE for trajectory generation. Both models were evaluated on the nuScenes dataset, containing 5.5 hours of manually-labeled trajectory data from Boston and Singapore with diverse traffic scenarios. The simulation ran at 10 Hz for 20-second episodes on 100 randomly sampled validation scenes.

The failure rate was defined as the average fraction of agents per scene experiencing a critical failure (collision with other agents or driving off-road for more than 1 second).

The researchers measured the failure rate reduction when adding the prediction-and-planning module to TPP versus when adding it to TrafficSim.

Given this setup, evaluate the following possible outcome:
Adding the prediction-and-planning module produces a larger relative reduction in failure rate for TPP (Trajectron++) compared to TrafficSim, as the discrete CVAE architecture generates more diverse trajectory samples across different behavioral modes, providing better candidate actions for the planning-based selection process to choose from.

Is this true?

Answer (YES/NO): YES